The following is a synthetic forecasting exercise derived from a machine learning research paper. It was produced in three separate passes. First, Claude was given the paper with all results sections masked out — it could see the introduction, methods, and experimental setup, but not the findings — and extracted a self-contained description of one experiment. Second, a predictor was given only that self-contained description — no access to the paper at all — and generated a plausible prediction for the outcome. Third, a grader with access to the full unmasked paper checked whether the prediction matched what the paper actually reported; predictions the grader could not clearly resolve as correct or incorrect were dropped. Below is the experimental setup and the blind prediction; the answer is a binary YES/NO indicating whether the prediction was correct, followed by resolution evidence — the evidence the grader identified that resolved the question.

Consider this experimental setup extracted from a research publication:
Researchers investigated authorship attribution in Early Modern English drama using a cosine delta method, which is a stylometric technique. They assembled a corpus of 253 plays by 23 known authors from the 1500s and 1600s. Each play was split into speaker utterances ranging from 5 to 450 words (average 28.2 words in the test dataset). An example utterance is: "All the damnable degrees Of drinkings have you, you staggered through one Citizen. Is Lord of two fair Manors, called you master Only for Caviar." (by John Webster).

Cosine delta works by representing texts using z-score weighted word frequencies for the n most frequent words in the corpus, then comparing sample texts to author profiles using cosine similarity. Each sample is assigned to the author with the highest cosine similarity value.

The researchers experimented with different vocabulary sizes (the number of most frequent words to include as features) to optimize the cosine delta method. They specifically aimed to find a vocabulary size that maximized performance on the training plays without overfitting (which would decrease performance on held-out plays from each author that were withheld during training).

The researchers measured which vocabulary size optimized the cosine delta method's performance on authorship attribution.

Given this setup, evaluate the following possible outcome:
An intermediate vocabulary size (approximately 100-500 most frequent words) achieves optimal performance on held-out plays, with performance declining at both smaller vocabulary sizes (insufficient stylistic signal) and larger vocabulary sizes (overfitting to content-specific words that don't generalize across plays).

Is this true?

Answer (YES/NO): NO